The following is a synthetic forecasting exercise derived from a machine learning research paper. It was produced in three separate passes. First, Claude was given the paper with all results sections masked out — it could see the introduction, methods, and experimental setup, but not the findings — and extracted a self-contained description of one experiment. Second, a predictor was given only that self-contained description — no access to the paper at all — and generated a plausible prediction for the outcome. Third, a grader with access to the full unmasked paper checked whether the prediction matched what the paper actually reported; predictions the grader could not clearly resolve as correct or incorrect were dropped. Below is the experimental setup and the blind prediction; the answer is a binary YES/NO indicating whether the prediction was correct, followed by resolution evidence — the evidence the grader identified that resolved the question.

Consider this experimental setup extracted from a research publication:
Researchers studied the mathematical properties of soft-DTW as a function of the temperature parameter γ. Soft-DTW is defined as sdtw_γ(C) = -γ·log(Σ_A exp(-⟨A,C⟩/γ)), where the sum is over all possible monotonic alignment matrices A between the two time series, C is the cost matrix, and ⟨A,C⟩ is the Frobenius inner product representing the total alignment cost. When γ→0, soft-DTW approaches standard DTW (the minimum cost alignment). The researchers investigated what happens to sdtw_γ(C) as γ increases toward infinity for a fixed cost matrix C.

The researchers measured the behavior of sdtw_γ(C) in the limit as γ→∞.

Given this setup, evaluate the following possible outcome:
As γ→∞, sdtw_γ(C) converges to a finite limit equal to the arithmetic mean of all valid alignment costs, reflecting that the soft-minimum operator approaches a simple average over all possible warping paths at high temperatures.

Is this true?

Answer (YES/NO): NO